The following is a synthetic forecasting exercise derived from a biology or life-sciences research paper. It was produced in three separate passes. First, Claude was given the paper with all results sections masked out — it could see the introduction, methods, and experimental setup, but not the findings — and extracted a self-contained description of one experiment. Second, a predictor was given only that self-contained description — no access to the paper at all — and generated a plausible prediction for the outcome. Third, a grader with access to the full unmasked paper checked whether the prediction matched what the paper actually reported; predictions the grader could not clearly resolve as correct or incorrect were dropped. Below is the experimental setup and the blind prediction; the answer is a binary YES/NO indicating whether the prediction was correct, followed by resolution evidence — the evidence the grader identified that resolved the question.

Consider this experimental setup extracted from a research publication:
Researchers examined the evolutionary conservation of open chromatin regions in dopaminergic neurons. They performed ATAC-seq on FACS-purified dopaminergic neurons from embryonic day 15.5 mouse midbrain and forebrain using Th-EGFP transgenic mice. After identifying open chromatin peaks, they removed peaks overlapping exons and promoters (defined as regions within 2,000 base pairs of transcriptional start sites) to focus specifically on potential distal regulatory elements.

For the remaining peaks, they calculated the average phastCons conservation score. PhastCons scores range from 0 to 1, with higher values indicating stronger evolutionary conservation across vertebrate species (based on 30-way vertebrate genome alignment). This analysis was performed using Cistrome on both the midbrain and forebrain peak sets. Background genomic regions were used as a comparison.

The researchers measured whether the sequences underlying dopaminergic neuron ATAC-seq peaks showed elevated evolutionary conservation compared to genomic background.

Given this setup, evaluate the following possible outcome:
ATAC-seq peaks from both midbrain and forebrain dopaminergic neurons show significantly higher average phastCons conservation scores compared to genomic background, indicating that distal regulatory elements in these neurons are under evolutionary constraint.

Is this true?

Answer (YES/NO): YES